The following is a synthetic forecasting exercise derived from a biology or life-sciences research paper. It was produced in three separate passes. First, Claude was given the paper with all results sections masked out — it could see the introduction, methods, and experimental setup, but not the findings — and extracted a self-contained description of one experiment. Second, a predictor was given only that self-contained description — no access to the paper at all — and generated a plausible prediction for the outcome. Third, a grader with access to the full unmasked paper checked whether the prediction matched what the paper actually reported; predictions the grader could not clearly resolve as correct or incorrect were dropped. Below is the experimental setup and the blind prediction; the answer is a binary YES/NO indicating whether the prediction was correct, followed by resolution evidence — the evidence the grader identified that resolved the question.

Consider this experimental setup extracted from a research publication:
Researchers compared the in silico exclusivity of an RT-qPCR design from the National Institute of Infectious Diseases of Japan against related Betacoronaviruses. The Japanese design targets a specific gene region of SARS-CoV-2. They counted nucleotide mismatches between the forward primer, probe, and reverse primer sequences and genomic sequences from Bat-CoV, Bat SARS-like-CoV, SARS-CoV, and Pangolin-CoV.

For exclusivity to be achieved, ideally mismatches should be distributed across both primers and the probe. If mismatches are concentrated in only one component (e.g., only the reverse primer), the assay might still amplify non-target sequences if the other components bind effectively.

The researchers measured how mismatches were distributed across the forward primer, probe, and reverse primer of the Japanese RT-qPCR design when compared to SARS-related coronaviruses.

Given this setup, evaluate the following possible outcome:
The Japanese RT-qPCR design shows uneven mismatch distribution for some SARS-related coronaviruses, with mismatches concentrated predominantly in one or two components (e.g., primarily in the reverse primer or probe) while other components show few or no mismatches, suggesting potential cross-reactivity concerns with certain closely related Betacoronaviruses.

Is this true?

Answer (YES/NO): YES